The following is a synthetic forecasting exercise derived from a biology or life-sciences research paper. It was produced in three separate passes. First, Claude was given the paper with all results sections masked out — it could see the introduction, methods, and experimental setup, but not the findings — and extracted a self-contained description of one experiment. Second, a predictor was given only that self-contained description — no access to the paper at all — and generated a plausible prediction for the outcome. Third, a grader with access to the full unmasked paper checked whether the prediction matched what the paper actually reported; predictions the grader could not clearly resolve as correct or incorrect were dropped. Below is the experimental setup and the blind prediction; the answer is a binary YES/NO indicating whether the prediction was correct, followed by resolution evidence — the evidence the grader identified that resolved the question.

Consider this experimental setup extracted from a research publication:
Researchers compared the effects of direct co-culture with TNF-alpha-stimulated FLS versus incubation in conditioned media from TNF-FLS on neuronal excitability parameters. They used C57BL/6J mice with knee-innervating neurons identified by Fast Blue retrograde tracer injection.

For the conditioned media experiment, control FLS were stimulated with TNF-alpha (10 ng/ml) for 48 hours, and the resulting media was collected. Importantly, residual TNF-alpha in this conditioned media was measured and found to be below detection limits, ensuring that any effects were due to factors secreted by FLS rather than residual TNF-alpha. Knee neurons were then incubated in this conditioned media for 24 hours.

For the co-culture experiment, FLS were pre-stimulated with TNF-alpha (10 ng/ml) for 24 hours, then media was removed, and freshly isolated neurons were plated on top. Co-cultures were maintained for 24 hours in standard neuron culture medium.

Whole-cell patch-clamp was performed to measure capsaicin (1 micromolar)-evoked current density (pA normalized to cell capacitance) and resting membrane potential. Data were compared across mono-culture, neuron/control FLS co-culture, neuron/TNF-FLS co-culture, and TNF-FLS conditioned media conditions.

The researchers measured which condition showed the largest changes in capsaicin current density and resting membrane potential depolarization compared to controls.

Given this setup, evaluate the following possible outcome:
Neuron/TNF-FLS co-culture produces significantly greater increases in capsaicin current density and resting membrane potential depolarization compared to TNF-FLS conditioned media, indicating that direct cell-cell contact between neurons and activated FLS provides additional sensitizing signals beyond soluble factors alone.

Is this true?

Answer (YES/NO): NO